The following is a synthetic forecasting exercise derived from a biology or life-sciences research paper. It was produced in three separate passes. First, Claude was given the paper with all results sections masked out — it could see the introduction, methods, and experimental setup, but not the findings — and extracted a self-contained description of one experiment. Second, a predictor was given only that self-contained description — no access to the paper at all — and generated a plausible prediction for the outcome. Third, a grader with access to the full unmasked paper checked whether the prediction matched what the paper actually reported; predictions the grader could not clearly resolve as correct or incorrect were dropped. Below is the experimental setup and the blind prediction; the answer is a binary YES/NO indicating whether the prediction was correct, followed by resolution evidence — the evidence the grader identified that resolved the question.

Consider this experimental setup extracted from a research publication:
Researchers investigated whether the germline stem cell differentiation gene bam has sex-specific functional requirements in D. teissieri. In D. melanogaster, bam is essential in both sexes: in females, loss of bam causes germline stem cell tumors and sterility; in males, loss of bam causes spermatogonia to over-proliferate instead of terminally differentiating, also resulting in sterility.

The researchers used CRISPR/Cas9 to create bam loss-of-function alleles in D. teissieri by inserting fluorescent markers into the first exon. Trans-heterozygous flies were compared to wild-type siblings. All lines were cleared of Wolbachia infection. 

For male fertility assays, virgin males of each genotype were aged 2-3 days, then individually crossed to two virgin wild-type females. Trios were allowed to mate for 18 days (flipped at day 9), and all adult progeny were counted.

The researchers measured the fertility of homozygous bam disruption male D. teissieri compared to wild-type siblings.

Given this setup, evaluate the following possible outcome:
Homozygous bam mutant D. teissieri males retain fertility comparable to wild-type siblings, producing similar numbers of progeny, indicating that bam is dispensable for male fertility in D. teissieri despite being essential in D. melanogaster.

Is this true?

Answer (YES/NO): YES